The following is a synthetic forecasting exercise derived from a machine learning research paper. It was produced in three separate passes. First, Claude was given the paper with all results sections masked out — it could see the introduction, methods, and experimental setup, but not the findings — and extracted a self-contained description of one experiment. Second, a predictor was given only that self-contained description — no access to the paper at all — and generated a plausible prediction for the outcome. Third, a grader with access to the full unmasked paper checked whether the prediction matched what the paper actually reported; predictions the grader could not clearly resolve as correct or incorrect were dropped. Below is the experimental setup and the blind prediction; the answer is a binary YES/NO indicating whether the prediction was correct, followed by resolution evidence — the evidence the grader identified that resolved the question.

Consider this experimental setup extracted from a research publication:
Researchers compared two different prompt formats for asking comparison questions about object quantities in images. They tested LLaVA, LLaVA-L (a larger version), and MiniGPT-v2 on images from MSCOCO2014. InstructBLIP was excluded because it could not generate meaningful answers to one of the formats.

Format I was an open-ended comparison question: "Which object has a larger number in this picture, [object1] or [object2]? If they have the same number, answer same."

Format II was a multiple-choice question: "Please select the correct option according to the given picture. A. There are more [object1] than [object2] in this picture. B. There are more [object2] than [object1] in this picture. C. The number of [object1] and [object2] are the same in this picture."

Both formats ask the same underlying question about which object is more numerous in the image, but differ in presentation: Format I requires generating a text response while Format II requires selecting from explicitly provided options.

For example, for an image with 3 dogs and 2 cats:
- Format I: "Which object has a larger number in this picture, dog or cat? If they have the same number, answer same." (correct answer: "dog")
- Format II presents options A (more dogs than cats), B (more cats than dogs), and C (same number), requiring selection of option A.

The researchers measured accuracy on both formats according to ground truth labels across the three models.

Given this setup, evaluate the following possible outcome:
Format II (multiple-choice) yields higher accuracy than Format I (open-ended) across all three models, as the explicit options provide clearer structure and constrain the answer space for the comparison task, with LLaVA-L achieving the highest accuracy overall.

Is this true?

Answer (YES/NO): NO